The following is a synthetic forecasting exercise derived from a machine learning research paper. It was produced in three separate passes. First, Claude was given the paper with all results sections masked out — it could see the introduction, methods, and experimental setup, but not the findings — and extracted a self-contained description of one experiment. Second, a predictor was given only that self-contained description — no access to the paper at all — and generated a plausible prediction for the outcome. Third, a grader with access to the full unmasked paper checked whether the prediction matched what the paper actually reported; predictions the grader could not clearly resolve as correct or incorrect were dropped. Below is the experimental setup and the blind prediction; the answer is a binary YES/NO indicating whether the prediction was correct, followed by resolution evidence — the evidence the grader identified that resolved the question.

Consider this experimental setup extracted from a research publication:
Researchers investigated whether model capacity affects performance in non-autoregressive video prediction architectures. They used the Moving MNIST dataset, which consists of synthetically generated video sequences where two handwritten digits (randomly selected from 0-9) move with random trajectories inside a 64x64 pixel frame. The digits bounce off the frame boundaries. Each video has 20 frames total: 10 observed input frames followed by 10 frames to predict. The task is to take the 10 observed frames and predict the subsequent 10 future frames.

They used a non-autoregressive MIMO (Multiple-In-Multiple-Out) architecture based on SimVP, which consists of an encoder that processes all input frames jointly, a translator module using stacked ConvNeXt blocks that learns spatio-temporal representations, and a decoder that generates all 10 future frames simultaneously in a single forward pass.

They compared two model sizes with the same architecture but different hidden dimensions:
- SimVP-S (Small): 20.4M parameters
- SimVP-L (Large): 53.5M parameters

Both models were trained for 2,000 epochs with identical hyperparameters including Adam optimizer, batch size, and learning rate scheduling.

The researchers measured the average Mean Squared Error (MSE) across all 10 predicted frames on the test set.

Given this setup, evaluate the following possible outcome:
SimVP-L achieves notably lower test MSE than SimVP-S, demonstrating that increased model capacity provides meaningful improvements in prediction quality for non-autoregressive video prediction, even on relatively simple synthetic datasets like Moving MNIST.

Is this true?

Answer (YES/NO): NO